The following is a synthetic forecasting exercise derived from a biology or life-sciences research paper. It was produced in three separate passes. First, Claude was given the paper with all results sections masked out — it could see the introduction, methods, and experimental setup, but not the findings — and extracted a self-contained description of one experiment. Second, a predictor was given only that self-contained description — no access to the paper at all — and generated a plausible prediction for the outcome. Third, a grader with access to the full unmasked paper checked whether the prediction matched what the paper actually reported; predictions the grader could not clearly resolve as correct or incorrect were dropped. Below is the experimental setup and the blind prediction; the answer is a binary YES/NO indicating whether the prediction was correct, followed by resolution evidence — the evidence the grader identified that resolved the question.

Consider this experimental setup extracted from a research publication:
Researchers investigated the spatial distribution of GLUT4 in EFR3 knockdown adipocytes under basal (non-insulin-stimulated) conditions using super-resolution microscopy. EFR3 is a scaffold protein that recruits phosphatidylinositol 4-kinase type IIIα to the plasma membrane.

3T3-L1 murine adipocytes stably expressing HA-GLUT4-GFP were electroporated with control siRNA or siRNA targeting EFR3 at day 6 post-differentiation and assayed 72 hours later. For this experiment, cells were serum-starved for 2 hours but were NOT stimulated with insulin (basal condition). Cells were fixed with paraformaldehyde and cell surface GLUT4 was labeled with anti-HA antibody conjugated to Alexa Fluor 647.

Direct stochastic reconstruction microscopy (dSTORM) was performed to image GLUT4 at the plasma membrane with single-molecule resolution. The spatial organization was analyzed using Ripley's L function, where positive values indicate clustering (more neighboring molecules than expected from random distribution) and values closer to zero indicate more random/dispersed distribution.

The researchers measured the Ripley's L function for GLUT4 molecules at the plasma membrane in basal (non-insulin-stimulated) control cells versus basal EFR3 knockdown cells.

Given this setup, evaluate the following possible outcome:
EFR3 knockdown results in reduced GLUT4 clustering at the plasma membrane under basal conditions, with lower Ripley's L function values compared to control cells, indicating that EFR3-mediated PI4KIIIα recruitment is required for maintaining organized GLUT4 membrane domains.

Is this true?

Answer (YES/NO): NO